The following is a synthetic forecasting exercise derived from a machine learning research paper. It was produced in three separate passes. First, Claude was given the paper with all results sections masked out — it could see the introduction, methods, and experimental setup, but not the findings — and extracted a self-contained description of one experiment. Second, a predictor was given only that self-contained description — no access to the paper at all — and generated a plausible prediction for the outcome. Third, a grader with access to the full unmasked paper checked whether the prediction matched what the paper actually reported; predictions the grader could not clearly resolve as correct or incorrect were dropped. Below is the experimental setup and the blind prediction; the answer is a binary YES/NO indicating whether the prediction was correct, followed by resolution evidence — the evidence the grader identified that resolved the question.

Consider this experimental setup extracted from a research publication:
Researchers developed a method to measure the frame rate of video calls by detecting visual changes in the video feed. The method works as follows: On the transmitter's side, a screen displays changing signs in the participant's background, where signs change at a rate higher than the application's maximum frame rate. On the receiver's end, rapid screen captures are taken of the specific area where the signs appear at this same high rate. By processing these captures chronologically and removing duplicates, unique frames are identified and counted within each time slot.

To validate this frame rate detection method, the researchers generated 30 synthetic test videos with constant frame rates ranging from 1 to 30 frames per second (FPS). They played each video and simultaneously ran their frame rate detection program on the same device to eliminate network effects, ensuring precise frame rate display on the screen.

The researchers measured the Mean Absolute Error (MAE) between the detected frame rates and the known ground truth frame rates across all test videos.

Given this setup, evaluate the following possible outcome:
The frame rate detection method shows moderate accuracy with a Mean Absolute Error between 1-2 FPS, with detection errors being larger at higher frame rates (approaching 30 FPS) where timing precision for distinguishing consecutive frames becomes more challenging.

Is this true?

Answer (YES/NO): NO